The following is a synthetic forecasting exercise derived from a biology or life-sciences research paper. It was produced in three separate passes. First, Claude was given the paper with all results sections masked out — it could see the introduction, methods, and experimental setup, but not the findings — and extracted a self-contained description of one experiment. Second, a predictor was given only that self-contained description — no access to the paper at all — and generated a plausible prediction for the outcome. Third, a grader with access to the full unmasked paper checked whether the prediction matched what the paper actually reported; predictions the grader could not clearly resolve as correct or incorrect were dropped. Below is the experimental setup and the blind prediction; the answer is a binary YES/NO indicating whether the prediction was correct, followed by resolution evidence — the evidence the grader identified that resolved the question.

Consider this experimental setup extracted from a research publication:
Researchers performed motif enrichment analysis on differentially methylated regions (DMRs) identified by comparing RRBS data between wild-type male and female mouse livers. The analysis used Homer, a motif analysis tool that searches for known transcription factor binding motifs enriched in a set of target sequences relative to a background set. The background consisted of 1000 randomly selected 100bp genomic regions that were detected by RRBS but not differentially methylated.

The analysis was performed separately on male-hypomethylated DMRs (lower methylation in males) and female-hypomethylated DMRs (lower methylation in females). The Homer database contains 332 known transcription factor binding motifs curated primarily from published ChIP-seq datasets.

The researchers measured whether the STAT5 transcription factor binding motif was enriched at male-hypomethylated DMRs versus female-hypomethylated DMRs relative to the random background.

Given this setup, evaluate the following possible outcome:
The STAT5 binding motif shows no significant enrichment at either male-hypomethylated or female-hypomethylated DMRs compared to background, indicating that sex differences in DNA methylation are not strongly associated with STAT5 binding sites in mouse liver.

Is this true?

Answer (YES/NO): YES